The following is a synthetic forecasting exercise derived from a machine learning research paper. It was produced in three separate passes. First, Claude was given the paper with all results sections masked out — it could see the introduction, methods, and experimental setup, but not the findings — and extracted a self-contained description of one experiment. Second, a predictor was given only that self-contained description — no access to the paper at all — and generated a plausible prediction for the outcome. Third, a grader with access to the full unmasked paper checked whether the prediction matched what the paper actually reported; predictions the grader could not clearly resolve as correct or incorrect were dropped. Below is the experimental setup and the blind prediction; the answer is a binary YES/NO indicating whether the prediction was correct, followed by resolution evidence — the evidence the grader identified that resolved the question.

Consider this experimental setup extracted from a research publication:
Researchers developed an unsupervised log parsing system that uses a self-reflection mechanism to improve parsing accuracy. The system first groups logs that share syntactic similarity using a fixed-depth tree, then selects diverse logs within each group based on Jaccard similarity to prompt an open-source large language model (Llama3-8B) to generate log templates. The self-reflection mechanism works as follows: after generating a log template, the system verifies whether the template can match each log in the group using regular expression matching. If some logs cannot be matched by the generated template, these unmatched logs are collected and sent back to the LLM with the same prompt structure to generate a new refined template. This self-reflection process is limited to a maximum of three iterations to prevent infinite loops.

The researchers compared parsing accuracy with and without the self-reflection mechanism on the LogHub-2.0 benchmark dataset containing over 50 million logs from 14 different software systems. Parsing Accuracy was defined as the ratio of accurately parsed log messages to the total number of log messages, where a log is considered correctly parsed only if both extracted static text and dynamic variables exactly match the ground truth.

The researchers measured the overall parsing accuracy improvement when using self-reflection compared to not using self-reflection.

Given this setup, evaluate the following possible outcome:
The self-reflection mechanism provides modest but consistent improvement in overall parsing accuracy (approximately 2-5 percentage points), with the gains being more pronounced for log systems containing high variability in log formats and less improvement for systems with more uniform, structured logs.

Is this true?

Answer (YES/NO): NO